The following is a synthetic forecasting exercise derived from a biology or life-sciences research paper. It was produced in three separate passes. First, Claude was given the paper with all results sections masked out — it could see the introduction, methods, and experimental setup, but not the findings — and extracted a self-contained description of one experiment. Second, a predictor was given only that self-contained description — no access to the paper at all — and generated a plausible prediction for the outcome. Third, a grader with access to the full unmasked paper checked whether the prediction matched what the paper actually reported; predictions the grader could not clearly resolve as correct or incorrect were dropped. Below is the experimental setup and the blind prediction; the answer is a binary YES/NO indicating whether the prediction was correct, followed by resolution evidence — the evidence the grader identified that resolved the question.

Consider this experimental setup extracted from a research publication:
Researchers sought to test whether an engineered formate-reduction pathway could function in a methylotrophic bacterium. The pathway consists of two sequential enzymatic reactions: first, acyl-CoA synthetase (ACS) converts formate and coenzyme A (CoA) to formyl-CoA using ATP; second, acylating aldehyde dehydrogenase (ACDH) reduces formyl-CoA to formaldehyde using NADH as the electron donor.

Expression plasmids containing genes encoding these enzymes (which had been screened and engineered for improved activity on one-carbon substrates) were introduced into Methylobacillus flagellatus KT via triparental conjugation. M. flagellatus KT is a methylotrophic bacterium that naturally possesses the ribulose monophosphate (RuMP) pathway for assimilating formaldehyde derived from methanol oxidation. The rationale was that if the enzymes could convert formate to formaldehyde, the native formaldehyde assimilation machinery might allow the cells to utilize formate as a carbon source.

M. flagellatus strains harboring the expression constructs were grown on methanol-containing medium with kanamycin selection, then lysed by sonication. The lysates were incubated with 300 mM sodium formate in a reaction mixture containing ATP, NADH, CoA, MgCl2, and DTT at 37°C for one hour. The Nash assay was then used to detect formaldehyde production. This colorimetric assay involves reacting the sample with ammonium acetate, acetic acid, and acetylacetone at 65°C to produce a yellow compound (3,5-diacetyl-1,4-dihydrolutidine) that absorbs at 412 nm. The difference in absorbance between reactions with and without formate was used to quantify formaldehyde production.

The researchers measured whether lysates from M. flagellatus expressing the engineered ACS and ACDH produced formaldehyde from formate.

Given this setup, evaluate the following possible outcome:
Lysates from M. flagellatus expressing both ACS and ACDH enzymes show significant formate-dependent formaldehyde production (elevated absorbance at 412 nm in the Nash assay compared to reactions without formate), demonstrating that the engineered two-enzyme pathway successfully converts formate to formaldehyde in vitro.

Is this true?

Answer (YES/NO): YES